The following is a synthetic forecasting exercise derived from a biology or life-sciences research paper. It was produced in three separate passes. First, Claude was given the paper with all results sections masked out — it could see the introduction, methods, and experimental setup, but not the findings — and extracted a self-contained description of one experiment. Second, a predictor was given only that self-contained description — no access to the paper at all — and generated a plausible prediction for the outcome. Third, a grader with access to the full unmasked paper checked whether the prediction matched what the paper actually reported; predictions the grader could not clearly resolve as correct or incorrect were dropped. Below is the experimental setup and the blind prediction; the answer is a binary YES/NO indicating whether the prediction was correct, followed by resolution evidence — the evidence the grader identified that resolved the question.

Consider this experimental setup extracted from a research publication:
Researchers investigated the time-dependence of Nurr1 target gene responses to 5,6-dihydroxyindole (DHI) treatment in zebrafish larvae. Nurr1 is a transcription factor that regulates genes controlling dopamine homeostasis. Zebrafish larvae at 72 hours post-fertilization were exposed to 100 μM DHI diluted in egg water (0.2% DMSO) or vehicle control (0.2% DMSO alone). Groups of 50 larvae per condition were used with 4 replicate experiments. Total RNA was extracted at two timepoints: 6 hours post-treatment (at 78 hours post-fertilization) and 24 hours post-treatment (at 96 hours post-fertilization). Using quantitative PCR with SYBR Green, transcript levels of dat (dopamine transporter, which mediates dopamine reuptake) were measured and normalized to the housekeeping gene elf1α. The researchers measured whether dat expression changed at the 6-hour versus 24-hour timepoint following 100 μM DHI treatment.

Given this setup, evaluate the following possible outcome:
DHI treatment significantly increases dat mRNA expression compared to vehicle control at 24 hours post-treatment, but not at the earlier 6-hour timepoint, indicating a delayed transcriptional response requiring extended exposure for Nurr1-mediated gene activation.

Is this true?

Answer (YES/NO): NO